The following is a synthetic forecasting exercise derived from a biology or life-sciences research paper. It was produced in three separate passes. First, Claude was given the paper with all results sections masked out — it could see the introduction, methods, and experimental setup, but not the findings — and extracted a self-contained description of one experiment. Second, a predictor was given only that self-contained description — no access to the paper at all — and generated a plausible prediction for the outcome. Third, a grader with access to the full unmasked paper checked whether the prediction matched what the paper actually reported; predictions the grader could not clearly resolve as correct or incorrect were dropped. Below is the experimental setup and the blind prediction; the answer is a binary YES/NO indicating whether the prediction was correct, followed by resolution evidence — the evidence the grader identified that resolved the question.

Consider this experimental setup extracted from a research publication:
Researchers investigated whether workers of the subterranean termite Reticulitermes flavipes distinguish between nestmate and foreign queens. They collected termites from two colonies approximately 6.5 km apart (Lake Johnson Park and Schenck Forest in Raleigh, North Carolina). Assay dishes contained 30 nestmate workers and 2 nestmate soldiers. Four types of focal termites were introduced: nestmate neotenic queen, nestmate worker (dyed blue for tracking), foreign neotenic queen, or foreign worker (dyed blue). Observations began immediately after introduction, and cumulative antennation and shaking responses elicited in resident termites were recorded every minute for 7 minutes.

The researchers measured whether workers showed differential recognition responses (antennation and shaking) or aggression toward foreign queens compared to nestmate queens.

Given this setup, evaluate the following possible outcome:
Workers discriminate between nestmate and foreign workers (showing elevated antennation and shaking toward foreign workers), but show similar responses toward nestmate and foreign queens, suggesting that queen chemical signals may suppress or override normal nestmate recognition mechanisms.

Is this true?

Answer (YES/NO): NO